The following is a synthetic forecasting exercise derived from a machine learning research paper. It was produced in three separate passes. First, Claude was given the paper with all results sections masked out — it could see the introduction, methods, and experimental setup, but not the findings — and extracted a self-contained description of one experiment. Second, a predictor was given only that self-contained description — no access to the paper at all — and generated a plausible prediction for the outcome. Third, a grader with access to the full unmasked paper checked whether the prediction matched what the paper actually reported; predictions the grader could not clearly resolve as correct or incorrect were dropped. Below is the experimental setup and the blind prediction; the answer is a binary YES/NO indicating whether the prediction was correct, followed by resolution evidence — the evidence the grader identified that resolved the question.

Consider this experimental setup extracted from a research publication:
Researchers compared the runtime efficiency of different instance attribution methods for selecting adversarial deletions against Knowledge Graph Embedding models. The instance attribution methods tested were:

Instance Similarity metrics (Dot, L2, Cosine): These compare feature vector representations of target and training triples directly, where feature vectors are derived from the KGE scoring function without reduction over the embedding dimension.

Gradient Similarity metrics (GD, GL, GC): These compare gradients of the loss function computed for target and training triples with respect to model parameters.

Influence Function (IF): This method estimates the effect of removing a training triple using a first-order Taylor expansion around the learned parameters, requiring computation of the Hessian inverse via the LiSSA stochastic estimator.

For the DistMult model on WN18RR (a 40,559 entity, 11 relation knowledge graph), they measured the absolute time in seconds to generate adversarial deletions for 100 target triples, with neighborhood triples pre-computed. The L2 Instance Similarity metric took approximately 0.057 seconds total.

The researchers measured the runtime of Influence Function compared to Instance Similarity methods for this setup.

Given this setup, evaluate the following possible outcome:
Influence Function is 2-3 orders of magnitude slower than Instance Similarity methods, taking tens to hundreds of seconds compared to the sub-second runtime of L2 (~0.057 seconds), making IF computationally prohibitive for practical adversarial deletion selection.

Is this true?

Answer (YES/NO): NO